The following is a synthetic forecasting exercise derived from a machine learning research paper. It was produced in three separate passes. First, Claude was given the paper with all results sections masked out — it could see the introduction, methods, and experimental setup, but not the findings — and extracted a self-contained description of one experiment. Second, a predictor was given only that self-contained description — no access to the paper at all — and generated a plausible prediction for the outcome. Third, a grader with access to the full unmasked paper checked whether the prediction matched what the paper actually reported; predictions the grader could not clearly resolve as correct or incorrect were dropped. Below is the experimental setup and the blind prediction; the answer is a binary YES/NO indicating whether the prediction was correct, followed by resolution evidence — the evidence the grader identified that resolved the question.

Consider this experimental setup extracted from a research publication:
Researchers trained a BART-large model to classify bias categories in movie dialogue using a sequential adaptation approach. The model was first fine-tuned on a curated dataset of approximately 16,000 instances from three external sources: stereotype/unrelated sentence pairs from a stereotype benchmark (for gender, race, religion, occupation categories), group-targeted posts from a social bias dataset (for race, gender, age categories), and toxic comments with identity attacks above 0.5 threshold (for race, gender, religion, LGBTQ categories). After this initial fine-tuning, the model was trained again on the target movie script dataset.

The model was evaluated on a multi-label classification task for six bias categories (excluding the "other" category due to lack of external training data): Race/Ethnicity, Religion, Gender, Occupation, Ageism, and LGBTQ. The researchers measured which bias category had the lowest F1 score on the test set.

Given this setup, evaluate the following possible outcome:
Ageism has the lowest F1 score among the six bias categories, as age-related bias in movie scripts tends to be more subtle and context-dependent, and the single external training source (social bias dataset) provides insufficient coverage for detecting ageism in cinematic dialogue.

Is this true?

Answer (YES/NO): NO